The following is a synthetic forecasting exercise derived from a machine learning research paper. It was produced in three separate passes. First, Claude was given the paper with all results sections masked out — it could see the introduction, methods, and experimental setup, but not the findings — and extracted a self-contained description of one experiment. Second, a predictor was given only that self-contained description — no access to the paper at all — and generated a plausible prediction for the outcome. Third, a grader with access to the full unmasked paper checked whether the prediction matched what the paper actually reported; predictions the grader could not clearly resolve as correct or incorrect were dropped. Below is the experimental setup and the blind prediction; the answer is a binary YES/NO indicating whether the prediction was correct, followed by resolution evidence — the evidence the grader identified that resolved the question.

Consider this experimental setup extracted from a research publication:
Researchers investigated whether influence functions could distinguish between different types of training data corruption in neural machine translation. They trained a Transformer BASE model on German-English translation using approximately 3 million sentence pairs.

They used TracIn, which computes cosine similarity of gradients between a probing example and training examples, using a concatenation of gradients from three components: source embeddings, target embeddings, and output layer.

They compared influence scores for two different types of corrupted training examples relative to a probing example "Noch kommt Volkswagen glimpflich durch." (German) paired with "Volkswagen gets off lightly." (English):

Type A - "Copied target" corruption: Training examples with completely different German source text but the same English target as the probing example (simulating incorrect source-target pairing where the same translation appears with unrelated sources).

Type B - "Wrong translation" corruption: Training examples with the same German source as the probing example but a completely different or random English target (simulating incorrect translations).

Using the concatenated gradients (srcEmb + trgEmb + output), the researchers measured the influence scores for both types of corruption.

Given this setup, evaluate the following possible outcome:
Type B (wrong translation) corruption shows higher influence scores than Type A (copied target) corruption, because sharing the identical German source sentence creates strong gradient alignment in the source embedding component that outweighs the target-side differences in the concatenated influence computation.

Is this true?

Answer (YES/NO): NO